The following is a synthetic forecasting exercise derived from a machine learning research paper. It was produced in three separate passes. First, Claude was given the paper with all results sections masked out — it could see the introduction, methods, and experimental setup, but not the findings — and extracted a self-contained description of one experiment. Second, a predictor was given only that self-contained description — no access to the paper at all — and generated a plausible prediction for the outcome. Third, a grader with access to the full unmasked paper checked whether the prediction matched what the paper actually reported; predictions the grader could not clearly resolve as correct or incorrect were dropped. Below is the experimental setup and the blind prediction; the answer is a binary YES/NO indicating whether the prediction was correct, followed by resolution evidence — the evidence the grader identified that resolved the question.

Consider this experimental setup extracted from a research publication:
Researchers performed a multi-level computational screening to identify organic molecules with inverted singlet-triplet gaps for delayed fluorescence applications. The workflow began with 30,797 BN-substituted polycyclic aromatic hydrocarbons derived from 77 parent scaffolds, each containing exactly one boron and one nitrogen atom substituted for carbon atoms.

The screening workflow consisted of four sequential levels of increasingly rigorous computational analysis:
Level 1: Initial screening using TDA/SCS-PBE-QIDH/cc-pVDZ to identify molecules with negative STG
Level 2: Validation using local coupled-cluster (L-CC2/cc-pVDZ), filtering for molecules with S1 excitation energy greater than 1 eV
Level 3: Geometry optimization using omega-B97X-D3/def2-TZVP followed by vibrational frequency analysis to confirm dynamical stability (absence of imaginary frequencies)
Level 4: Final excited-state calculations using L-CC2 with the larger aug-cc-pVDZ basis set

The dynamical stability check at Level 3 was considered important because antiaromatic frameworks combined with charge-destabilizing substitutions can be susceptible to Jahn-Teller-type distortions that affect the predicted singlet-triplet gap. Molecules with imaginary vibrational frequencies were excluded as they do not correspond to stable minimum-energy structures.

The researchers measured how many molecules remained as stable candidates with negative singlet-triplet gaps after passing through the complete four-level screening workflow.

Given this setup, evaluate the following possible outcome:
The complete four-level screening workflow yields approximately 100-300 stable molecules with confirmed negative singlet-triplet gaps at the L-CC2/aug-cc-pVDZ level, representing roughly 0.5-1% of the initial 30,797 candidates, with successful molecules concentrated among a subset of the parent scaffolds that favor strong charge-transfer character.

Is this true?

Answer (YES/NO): NO